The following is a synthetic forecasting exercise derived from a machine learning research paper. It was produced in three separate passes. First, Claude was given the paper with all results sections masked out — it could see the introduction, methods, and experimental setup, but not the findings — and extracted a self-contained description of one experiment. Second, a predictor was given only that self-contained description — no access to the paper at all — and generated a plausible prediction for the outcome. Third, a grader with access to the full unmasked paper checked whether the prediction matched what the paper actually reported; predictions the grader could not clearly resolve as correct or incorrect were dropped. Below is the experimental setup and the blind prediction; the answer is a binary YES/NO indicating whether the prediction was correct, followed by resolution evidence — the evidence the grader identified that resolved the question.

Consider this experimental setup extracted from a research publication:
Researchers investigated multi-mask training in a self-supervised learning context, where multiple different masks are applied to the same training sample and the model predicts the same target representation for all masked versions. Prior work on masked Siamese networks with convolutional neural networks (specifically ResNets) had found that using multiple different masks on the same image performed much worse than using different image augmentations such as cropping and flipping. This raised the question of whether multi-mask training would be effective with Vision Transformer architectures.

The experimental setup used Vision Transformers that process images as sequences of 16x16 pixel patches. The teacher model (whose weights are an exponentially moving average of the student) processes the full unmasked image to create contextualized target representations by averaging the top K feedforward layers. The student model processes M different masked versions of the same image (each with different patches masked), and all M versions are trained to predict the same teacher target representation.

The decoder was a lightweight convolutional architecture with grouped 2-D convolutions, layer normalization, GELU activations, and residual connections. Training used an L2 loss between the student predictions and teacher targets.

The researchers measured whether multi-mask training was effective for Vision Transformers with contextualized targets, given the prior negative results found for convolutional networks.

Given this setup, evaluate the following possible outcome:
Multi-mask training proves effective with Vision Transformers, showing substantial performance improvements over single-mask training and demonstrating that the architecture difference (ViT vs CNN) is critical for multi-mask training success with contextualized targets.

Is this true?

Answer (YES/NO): NO